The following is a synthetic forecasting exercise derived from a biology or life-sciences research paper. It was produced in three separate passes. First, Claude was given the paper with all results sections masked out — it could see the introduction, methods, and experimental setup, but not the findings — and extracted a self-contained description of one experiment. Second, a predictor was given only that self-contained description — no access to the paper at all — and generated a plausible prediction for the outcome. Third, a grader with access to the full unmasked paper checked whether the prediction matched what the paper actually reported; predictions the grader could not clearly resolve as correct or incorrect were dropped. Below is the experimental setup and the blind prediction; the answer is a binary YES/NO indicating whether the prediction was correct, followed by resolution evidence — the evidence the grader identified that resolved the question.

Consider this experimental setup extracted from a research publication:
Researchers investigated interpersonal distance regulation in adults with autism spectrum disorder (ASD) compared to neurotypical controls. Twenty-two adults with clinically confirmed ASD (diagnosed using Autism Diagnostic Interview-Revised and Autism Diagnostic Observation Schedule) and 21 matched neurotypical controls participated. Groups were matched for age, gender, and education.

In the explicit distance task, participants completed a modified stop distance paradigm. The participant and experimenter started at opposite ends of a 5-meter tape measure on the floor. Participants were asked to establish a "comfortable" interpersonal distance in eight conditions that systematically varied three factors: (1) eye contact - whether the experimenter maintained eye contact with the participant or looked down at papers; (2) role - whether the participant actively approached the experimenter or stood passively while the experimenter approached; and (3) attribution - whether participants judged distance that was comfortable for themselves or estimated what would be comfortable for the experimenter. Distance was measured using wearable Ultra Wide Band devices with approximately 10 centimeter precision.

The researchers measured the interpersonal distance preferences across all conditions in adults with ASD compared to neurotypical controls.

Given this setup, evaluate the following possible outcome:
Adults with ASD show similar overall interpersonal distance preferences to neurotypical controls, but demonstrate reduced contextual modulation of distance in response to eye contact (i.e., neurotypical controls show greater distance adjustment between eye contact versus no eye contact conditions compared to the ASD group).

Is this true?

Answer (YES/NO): NO